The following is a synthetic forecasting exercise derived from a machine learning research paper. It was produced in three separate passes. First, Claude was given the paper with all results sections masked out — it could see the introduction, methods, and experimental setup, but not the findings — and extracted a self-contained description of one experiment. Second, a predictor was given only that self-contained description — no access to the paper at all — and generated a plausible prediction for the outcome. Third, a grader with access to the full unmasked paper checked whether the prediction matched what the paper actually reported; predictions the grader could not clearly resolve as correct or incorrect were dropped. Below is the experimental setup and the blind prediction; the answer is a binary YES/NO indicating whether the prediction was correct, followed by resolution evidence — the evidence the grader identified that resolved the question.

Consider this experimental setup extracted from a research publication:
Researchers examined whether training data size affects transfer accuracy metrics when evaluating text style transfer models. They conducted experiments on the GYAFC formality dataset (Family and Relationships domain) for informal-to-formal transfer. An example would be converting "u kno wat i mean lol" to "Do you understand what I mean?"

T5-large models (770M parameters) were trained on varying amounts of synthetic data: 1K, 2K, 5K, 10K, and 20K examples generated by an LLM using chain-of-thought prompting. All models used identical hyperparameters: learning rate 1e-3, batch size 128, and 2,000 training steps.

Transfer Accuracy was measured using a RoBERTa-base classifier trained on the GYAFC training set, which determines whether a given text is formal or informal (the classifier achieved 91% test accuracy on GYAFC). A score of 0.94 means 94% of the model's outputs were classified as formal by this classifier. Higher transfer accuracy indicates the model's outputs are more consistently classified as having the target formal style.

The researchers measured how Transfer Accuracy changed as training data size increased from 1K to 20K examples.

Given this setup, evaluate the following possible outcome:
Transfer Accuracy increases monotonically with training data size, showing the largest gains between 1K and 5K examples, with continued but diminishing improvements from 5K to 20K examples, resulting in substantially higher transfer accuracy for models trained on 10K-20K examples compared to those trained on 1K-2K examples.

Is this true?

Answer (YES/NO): NO